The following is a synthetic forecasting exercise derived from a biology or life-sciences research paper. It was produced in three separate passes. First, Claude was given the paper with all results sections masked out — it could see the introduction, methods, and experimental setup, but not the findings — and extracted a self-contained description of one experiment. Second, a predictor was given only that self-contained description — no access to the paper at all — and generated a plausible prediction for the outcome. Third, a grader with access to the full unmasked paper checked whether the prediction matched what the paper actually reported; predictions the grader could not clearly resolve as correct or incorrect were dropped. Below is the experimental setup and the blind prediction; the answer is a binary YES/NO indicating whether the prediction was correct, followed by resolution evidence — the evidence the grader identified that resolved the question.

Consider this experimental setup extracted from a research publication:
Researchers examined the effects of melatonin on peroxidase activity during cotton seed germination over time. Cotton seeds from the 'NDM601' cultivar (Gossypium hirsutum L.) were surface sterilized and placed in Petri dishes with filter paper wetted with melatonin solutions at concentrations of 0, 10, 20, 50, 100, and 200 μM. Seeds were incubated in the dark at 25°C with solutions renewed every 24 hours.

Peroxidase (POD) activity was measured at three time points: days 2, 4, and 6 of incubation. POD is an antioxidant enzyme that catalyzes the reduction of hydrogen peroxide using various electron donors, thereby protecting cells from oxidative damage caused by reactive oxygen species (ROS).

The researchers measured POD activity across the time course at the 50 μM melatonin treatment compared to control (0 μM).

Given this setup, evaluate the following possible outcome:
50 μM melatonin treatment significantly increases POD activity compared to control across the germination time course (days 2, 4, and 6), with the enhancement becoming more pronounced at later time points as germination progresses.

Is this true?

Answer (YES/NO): NO